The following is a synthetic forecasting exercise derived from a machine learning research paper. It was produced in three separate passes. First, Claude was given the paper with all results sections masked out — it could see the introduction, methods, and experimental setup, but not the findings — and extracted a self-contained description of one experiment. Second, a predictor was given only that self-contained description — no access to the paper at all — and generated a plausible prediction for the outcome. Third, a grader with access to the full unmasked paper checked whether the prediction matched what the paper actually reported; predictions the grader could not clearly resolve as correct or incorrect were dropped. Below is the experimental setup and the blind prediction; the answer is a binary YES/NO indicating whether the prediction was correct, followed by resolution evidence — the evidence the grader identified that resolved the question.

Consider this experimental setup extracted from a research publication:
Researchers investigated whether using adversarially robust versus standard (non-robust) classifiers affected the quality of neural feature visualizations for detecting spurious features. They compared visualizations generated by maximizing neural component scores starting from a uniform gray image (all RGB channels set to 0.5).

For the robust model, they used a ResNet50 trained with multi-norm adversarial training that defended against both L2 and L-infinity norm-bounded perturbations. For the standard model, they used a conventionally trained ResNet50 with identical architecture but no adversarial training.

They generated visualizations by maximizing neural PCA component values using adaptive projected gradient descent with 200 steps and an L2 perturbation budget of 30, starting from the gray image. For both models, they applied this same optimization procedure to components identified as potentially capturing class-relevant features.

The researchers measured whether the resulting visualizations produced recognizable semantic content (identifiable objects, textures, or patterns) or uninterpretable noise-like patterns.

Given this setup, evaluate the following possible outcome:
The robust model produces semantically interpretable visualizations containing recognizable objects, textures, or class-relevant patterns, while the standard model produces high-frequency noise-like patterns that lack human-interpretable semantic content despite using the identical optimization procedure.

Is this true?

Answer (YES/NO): YES